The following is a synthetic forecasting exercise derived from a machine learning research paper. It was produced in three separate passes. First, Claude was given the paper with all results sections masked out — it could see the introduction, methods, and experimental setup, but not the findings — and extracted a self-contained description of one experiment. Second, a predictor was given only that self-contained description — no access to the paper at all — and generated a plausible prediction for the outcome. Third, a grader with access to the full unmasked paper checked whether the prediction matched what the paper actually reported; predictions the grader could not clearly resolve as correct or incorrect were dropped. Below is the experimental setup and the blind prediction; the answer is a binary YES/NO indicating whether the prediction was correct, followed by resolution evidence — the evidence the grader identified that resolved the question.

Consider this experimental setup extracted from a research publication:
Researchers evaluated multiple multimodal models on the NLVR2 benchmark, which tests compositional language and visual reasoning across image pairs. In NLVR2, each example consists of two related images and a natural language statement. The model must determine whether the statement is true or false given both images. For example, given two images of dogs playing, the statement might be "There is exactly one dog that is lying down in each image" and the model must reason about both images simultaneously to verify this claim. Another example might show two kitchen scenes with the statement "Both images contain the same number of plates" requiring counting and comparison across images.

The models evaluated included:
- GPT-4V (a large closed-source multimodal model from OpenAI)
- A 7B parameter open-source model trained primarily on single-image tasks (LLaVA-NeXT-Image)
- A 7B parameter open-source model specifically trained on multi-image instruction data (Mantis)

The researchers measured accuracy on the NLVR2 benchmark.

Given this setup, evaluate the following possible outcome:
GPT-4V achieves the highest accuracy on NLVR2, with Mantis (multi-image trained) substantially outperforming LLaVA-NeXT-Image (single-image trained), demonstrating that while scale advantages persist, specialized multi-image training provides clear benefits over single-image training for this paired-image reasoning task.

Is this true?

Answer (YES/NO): YES